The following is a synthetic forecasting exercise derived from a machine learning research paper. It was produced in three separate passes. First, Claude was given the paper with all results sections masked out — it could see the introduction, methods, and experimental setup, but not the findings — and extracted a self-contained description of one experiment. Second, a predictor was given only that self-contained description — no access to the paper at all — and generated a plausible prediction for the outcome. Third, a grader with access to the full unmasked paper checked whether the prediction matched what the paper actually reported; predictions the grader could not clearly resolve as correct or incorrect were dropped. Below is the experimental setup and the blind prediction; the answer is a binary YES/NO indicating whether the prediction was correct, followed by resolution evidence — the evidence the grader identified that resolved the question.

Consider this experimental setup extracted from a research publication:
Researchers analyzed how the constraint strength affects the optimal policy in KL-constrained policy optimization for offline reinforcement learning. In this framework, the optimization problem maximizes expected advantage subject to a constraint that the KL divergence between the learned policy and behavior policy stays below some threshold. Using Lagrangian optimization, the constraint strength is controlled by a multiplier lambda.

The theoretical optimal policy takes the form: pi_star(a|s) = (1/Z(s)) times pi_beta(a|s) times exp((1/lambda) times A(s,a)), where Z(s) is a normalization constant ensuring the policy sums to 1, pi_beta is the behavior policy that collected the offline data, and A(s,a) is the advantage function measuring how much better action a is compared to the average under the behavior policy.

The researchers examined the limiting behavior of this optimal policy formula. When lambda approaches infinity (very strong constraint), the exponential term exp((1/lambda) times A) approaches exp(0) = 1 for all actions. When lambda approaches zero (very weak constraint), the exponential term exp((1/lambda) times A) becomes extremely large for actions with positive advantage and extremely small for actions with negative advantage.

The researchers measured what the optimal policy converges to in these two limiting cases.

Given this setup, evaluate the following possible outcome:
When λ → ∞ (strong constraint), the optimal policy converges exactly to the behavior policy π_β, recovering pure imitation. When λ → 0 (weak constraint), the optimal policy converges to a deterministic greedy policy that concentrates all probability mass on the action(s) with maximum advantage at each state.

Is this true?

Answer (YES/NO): YES